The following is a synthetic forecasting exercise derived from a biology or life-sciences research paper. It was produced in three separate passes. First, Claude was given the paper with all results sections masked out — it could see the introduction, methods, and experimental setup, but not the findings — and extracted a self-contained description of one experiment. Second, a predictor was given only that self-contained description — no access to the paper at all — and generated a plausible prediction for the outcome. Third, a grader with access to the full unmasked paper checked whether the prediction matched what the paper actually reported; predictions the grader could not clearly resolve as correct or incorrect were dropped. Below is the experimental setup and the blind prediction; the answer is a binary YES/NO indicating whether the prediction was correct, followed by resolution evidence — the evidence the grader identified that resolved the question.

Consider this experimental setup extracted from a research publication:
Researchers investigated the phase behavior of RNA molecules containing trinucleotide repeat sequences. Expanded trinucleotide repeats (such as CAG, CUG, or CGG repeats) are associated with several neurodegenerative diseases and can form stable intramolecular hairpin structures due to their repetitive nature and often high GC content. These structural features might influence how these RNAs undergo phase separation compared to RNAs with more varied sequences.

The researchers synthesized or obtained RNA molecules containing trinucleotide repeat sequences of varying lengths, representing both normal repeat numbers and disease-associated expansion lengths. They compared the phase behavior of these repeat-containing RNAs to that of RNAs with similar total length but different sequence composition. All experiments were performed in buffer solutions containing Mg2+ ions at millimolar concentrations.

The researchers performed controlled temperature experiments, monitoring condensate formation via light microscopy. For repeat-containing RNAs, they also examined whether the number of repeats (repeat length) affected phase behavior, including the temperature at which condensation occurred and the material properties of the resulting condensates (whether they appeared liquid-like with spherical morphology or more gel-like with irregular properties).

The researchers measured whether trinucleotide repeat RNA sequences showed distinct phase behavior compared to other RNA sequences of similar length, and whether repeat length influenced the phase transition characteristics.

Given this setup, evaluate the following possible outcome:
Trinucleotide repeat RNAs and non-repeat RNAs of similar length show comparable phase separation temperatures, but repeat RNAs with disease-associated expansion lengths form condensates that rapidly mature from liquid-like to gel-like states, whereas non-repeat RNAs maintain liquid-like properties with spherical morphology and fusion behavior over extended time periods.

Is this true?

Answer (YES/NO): NO